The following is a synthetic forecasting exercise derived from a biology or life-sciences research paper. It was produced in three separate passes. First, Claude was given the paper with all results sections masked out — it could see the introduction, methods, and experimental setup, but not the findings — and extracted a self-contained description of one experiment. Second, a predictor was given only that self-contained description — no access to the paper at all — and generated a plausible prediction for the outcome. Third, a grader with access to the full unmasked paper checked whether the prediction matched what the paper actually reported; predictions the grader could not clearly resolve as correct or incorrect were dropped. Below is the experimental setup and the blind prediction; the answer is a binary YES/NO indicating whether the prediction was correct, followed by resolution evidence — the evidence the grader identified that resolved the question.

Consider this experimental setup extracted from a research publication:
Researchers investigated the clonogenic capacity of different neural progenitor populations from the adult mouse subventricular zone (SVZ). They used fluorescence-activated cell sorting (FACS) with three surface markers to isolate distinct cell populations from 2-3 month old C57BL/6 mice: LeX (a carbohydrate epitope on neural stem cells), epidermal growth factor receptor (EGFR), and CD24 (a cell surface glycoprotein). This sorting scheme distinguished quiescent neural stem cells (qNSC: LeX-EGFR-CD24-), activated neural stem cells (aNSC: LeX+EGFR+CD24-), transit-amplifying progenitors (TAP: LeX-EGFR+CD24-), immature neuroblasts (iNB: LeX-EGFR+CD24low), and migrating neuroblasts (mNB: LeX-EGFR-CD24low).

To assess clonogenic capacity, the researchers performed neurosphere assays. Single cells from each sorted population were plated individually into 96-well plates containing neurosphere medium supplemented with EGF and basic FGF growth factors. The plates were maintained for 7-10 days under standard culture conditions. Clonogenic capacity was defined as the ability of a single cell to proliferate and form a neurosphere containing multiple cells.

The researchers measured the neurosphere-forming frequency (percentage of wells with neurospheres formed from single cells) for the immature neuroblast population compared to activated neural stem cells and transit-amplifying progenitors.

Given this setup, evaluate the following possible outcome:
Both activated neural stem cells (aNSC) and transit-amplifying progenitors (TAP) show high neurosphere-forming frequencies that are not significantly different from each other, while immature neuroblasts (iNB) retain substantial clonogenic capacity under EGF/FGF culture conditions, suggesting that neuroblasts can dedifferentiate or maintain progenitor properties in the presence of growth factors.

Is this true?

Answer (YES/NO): NO